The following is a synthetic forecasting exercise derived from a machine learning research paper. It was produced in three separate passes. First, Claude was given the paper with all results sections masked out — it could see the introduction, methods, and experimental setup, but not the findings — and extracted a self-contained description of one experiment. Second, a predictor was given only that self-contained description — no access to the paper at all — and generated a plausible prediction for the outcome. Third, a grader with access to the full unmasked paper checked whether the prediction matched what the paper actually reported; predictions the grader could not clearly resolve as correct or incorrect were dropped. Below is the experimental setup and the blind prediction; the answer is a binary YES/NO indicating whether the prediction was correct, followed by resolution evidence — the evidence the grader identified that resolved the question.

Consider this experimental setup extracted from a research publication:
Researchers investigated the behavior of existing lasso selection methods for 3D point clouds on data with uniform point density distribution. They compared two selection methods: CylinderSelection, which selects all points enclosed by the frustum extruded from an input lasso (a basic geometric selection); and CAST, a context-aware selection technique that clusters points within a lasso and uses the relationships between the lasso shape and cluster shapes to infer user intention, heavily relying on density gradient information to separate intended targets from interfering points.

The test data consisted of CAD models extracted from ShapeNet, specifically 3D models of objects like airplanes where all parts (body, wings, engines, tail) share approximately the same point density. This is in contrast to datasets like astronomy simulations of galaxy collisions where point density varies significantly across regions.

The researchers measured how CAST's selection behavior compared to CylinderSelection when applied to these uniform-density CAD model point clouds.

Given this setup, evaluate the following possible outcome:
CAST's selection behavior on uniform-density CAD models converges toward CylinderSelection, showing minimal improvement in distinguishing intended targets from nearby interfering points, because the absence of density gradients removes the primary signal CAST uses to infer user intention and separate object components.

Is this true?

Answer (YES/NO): YES